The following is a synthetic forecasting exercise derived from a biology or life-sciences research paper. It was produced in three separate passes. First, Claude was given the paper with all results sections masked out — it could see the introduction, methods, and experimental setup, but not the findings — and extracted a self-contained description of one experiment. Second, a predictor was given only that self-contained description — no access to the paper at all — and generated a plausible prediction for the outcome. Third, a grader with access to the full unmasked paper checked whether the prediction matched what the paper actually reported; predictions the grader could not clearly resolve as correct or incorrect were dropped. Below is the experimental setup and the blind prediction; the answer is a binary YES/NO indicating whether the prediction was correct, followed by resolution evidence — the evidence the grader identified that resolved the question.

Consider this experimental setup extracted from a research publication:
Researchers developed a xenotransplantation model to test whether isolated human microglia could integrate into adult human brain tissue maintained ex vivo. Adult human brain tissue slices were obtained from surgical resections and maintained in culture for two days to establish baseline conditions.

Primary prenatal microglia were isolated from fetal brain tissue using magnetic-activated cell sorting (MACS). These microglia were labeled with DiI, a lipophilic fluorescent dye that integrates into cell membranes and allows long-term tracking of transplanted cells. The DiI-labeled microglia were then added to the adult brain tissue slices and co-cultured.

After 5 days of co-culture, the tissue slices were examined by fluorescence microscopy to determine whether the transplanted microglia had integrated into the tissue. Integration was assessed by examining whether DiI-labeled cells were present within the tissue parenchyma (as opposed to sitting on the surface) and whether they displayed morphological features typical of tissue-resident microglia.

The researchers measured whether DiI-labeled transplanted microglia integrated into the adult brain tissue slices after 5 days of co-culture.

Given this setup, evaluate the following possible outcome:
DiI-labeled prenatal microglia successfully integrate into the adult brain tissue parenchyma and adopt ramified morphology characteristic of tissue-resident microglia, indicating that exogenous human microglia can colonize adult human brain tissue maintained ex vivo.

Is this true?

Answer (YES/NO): YES